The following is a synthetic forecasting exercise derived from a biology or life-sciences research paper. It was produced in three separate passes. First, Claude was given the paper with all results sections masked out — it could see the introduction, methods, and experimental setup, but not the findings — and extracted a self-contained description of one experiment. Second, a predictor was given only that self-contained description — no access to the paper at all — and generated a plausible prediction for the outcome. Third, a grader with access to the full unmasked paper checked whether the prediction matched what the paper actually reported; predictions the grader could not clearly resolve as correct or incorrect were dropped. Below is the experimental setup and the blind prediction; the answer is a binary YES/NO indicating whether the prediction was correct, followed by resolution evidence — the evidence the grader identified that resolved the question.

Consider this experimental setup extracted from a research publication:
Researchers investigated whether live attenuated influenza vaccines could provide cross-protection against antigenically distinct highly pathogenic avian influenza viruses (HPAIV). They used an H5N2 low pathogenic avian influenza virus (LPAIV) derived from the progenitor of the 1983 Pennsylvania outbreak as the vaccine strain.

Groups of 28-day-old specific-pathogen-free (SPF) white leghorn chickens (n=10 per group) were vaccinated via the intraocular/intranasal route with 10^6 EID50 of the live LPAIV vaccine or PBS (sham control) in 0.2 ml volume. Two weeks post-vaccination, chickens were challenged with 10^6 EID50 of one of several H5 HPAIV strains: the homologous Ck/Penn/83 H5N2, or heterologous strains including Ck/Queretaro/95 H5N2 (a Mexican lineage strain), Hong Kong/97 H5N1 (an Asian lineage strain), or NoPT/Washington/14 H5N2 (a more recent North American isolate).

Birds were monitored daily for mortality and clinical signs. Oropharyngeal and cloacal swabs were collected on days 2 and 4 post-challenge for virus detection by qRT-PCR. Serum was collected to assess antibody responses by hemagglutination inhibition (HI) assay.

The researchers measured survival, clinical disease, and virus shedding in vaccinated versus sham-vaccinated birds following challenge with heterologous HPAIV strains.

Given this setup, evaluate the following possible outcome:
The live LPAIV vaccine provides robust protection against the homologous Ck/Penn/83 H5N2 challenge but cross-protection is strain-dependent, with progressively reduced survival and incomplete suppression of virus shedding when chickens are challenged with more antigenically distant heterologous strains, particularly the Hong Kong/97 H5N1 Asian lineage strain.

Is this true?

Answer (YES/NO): NO